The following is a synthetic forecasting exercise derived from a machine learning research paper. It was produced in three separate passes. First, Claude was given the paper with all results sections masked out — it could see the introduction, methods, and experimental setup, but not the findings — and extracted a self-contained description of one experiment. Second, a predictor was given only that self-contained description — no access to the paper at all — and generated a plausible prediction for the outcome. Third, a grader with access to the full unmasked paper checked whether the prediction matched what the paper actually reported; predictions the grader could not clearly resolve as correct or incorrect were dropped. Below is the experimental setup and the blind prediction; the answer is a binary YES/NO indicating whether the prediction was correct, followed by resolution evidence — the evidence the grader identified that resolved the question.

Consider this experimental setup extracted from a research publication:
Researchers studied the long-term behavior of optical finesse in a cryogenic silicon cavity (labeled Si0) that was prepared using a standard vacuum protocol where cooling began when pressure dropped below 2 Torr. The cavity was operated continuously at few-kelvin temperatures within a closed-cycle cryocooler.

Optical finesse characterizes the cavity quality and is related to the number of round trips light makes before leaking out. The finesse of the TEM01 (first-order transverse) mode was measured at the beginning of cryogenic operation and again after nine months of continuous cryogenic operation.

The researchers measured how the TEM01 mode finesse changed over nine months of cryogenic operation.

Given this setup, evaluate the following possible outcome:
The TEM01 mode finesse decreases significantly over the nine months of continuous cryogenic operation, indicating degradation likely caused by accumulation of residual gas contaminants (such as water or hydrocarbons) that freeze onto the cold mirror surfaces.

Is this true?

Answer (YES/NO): YES